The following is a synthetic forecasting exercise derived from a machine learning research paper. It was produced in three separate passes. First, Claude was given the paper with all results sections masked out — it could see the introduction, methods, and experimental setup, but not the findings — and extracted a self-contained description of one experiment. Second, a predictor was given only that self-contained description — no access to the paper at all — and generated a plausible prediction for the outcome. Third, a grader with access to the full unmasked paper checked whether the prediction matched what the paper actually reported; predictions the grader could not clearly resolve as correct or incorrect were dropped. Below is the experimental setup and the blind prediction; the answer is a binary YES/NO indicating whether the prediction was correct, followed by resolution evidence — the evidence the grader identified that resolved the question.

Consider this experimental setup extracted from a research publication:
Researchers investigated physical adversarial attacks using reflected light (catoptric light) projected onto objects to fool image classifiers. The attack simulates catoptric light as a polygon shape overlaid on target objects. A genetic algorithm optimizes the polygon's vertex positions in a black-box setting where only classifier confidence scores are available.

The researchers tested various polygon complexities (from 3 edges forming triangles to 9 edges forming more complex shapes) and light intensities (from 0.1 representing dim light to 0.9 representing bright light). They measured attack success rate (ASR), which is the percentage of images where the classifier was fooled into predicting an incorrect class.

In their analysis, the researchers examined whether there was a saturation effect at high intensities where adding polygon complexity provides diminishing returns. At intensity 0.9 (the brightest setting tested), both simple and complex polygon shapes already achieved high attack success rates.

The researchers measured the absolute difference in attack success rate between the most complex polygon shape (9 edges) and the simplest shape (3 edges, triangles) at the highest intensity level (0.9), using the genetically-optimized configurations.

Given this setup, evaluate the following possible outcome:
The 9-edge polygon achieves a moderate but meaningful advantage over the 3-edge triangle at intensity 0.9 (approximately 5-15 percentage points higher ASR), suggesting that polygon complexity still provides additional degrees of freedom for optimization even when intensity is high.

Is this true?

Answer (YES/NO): NO